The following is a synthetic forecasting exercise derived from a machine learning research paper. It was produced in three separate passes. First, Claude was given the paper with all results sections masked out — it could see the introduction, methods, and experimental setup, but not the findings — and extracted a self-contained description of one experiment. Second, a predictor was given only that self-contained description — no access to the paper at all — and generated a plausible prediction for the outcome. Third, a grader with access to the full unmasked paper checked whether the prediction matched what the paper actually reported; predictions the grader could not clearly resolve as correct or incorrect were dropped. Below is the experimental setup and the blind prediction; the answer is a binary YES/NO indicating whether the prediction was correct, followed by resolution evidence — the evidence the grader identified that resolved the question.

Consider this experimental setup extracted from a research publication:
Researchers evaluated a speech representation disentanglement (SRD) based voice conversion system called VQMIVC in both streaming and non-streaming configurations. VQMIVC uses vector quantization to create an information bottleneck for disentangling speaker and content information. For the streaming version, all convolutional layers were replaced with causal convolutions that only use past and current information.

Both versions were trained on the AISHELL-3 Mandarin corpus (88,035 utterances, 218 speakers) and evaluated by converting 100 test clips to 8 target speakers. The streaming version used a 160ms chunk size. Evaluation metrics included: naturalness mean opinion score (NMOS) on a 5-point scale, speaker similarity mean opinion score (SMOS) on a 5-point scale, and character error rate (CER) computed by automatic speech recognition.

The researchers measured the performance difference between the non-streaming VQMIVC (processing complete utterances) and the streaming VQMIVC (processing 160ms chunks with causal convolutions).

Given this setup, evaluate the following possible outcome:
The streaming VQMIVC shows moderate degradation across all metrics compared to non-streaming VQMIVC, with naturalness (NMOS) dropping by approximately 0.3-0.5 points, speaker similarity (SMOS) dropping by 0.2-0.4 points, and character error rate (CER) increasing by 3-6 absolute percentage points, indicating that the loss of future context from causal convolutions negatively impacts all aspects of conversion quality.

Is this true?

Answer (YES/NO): NO